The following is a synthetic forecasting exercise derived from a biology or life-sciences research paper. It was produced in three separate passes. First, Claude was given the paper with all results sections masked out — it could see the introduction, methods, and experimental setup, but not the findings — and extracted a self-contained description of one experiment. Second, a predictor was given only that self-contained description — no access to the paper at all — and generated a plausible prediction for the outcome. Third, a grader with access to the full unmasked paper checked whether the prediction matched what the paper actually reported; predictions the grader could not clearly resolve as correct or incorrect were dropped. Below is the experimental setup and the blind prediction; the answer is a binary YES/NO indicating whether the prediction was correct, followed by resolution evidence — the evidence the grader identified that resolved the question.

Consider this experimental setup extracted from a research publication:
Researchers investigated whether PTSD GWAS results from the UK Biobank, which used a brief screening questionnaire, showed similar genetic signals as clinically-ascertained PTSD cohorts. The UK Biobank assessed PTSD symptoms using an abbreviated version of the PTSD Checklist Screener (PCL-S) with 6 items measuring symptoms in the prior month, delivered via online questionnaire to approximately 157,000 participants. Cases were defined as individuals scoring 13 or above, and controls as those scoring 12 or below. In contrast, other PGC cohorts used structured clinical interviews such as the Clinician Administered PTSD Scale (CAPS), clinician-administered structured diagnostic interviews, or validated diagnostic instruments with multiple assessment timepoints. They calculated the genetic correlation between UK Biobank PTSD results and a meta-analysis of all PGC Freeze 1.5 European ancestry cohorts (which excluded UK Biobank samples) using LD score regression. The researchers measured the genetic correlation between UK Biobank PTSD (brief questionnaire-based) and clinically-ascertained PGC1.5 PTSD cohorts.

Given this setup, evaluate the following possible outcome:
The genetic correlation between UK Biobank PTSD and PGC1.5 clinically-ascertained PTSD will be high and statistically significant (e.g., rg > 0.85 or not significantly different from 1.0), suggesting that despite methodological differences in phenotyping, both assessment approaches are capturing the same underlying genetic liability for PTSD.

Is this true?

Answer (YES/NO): NO